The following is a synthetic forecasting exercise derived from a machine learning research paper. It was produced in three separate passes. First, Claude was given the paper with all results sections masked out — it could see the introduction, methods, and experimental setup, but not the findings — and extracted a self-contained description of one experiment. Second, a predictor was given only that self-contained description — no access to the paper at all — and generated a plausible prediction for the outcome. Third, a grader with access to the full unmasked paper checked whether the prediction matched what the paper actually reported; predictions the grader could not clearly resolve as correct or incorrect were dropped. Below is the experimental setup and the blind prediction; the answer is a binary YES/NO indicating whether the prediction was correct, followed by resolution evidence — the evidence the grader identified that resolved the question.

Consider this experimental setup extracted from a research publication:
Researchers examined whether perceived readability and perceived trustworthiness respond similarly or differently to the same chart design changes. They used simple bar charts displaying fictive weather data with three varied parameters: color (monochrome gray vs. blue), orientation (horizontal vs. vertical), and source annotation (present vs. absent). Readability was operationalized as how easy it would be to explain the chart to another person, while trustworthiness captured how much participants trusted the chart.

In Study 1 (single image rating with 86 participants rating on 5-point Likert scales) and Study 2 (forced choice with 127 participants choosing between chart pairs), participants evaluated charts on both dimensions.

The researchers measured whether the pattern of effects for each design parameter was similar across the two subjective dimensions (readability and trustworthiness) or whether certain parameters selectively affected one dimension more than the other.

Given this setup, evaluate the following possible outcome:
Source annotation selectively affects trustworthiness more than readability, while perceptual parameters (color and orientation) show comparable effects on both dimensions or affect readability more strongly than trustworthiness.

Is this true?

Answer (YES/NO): YES